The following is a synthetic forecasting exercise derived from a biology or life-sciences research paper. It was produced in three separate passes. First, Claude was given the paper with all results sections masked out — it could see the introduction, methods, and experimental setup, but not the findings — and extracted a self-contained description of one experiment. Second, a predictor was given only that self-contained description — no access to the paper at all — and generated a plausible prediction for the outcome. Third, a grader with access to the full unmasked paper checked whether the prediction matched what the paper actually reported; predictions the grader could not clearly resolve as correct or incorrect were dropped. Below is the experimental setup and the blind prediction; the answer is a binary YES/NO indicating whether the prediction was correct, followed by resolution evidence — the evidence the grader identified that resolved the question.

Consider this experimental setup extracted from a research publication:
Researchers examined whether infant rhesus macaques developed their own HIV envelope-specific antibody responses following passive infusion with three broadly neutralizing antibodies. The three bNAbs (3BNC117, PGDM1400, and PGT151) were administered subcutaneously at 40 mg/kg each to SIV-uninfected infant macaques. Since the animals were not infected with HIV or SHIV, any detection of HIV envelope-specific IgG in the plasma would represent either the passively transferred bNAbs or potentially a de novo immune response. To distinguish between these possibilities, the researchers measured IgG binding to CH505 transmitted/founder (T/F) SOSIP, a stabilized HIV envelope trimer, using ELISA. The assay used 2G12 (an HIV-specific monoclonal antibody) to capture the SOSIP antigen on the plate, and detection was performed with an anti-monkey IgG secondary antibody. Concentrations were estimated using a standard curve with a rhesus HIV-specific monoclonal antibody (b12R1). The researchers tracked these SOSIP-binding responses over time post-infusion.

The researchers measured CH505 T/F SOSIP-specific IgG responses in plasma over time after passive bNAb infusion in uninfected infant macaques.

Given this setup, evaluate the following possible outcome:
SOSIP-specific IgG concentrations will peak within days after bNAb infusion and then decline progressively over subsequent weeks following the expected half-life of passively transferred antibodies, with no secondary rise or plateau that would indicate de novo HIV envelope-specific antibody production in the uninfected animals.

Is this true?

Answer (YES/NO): YES